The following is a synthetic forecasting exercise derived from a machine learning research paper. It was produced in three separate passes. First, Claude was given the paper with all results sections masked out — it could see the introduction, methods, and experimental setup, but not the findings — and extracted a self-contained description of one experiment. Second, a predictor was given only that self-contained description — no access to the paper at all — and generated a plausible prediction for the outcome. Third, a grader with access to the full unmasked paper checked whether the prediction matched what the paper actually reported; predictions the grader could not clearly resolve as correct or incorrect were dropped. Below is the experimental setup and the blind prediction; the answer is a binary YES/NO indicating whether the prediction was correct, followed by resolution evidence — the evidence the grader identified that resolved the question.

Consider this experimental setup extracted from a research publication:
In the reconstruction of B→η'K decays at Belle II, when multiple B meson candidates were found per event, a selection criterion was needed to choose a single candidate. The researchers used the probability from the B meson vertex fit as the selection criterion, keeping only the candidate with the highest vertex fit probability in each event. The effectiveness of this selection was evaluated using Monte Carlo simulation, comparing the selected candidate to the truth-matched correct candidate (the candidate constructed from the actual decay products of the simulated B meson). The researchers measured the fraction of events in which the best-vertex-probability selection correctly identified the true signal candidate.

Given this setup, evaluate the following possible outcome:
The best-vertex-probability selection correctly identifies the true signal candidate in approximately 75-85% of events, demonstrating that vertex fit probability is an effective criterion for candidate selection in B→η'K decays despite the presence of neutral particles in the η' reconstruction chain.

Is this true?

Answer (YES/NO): NO